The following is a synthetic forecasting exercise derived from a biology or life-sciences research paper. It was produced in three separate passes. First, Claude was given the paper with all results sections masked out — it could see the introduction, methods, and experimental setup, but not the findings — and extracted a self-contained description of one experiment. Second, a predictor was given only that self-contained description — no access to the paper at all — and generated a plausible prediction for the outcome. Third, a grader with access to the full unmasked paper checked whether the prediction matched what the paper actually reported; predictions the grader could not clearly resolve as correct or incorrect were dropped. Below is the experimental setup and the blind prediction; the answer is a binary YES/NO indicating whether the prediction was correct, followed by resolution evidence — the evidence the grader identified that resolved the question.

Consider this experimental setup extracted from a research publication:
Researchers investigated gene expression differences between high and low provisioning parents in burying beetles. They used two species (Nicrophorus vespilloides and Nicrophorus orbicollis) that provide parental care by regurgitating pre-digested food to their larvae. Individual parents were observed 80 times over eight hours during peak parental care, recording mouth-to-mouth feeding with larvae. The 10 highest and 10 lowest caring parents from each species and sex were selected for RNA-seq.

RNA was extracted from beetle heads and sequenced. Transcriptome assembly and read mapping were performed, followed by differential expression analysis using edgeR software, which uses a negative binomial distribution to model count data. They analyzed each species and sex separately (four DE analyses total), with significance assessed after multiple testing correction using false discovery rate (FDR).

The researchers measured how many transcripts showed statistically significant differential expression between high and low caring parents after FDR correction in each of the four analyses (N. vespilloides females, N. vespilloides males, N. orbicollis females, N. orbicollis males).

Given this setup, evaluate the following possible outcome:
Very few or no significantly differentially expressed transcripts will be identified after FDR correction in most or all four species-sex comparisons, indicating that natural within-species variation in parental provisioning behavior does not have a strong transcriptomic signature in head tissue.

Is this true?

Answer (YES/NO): YES